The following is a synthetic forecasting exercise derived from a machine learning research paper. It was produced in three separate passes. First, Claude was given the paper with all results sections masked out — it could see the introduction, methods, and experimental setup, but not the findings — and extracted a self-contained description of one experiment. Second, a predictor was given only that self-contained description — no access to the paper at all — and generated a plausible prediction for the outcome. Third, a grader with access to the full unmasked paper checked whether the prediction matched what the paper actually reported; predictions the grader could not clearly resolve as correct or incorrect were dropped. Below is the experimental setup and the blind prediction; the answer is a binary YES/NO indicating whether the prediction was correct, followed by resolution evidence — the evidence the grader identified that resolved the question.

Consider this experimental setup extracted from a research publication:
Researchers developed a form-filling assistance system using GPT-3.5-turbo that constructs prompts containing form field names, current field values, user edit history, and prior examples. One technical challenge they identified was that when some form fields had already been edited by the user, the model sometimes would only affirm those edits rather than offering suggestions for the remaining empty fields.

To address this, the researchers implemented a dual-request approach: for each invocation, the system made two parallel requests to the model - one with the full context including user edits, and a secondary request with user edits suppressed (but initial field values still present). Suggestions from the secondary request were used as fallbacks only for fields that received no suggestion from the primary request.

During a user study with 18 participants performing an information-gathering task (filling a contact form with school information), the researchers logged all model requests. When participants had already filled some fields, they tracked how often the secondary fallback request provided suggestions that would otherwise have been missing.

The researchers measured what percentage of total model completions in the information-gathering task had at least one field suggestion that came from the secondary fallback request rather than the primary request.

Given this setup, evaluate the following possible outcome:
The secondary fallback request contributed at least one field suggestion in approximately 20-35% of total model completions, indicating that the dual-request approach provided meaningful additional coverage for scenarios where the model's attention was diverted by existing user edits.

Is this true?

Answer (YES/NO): NO